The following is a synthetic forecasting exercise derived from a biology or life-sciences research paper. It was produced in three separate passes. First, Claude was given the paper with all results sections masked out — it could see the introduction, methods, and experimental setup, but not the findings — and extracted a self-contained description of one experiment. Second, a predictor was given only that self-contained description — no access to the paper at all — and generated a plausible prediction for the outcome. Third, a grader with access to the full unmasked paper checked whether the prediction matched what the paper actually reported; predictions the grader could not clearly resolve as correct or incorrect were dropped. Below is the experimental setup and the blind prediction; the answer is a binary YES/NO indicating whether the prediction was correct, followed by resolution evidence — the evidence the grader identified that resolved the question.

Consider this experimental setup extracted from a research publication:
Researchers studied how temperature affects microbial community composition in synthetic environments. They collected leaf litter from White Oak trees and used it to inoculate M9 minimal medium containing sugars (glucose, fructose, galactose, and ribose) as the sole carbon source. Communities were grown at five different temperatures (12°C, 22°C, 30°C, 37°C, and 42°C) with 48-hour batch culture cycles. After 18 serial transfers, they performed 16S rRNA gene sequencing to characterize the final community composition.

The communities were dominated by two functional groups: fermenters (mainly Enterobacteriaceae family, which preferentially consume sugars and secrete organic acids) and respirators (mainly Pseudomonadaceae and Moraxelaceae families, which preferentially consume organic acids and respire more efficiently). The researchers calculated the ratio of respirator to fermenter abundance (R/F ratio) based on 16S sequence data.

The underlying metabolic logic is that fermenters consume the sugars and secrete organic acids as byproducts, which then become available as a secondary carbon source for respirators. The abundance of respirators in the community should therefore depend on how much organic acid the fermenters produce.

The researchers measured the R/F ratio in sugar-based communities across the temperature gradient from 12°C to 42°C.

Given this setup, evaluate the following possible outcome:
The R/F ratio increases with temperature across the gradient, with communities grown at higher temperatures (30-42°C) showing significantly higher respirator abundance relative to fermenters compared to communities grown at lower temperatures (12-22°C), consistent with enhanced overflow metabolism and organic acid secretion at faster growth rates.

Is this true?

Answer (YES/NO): NO